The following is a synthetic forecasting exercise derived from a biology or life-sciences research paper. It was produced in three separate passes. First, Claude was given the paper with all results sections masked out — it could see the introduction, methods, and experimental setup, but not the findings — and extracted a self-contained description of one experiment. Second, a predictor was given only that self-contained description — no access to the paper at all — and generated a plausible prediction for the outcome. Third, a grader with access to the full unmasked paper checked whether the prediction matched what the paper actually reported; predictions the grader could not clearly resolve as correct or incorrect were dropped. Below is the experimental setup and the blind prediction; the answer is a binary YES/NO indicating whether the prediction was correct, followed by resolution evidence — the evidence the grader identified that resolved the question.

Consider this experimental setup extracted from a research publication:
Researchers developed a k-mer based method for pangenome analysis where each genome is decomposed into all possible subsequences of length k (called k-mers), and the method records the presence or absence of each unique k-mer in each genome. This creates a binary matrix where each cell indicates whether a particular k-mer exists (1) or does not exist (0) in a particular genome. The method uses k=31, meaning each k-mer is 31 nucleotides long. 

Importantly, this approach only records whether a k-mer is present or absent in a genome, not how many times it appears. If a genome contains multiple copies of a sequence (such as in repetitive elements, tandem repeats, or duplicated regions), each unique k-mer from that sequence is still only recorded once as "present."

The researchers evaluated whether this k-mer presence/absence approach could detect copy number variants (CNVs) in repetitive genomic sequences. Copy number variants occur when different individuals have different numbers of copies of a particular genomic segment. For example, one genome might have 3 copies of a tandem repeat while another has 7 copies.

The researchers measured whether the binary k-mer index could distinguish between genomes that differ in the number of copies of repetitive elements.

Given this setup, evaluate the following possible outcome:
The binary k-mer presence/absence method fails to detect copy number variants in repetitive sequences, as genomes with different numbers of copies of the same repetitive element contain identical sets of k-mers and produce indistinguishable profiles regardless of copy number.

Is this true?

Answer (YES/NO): YES